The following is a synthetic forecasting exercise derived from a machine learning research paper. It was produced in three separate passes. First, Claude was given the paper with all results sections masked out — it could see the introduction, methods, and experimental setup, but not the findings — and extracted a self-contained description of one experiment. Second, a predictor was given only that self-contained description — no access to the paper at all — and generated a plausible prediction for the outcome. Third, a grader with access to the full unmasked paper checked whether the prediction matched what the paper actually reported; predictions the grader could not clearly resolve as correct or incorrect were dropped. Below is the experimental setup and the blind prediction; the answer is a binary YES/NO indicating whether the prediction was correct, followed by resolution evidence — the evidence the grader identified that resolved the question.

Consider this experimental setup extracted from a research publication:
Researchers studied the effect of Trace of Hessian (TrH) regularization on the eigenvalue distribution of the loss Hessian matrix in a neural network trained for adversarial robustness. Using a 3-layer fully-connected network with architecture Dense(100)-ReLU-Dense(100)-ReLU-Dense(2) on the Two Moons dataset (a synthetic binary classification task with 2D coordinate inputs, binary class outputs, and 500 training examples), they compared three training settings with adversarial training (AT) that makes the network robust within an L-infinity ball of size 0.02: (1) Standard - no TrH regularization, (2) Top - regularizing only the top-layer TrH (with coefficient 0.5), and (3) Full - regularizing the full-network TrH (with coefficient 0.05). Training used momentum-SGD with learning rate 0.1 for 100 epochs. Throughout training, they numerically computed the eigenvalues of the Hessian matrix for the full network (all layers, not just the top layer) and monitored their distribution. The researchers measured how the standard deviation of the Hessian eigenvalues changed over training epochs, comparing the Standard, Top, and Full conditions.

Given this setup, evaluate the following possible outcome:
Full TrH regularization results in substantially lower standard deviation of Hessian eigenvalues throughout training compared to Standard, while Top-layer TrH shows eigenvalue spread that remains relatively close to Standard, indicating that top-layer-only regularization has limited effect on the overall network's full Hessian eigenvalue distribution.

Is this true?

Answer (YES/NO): NO